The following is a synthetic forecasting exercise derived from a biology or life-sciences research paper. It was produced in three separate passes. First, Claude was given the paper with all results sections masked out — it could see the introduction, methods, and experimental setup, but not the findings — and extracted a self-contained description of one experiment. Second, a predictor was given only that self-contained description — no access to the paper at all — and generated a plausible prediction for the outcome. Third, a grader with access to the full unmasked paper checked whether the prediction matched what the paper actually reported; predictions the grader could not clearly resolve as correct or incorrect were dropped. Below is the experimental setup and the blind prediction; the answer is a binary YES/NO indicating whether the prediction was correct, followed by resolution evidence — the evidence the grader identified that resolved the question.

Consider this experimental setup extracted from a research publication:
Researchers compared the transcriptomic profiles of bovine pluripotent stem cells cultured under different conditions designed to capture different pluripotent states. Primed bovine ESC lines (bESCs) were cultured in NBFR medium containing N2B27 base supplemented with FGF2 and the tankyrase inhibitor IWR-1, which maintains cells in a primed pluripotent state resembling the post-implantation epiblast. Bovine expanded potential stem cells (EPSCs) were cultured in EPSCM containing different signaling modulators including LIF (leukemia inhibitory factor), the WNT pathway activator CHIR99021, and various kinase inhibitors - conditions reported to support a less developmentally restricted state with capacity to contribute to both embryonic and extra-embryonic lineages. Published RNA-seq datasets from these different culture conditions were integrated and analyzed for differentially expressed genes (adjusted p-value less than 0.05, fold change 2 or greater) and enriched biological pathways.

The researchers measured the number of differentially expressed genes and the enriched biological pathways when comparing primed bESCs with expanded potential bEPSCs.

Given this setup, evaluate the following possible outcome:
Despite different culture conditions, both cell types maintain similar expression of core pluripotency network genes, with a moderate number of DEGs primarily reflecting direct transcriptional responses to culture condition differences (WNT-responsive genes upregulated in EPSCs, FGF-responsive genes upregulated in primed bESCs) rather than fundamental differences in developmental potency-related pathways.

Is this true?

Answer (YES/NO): NO